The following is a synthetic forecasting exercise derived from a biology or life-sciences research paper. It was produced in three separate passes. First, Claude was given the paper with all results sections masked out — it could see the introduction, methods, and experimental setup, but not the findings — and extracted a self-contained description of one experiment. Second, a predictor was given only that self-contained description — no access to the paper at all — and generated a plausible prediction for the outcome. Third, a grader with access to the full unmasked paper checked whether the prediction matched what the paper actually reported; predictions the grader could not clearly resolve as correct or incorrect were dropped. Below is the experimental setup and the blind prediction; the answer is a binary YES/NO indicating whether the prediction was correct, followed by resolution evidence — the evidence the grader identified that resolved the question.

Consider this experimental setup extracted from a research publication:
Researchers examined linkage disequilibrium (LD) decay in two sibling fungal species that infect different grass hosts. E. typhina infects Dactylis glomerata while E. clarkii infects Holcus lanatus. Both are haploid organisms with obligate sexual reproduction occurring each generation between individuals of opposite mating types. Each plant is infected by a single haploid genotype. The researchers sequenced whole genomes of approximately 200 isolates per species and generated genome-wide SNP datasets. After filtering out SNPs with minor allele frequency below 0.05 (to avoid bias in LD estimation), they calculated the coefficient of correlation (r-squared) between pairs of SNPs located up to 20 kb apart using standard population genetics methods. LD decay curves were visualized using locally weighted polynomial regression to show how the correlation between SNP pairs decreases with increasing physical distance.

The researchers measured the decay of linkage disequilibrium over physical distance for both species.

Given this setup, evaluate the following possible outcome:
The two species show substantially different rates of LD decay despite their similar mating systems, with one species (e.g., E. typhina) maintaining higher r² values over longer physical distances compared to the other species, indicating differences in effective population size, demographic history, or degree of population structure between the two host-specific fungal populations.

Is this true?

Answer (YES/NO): NO